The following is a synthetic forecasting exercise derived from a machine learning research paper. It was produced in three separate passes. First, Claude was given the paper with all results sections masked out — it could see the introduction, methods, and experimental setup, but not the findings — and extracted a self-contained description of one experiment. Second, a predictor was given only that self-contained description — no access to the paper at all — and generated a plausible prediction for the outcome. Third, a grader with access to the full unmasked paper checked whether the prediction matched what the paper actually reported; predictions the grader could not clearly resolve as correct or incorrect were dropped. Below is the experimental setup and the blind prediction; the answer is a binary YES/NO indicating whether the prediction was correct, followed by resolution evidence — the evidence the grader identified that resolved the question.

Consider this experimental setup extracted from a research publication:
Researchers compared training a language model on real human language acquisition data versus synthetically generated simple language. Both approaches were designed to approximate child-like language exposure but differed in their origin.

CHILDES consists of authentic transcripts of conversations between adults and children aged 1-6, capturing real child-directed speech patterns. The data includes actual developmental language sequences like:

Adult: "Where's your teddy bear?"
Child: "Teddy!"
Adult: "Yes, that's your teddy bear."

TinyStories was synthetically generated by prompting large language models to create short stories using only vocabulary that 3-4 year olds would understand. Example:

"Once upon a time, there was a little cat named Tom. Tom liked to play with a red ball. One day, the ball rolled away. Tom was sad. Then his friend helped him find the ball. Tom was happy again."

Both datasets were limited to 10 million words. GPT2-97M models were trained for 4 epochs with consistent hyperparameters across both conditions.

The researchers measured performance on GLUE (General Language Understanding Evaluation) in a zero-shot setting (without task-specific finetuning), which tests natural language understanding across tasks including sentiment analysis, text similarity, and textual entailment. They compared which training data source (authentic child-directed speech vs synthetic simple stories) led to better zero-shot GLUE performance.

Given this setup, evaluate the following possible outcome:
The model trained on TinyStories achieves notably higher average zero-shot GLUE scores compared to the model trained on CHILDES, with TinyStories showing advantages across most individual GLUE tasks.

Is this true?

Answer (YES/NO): NO